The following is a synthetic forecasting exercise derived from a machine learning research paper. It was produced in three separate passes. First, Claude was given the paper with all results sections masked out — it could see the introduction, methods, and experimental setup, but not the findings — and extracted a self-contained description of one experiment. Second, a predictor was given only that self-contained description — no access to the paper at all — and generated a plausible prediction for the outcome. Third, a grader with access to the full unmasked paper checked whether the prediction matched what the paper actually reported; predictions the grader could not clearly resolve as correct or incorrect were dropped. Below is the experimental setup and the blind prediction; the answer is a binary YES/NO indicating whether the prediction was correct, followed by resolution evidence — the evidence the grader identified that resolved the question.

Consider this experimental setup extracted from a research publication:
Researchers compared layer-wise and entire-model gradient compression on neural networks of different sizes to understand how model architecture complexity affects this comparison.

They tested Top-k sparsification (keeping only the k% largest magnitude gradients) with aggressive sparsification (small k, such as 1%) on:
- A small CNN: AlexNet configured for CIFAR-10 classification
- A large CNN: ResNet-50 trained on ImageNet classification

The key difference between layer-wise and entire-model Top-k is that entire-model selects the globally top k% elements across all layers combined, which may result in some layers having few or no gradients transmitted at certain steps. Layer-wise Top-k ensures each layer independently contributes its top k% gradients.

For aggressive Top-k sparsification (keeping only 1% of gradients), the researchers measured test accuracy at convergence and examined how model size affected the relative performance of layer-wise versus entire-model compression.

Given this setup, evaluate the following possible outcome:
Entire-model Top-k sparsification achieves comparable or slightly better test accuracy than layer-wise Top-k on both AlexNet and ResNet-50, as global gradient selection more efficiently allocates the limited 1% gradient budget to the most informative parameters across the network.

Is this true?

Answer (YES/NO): NO